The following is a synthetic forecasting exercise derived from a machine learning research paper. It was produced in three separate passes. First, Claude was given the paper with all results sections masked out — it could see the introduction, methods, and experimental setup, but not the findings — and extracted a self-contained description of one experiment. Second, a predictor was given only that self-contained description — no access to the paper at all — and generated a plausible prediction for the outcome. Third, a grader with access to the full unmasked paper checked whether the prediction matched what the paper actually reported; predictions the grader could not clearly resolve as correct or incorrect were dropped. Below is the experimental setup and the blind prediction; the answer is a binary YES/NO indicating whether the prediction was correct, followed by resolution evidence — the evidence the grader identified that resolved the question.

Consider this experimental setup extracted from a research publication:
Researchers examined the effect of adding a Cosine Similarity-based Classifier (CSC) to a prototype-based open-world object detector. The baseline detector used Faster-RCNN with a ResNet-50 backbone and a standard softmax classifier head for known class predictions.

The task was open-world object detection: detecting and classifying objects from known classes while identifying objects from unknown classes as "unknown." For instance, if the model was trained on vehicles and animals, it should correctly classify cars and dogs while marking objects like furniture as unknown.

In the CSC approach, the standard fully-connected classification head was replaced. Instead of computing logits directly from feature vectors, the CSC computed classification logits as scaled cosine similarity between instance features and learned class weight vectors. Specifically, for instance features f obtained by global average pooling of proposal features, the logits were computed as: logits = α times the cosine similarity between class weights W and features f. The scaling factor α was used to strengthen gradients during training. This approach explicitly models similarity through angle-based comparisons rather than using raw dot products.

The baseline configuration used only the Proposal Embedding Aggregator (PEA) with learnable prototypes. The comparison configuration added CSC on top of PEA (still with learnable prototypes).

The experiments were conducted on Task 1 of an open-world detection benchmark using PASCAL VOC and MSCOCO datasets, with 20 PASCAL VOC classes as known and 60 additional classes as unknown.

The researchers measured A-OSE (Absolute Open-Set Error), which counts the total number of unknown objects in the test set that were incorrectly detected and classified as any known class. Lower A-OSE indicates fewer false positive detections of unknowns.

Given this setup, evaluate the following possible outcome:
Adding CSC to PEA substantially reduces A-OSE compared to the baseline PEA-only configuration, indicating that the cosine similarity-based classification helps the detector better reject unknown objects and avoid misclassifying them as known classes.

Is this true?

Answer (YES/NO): NO